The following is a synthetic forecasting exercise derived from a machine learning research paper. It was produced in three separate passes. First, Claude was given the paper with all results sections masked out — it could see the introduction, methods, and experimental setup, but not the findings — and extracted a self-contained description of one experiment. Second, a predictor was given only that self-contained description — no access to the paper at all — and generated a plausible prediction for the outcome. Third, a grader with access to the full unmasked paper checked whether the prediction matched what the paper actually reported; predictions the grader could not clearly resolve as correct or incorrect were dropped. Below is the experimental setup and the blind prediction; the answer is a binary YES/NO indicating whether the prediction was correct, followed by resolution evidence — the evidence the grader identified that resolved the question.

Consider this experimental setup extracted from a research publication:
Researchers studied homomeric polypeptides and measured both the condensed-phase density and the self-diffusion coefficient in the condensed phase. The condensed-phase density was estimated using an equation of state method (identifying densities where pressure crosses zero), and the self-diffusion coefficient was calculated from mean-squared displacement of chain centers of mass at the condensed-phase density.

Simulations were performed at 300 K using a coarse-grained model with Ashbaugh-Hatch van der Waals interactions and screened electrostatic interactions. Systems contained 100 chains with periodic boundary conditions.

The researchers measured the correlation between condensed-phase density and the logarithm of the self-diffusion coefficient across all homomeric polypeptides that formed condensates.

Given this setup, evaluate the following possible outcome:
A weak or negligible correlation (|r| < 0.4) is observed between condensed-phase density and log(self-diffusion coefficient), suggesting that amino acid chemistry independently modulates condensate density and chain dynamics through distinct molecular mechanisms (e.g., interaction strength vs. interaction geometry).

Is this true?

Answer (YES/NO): NO